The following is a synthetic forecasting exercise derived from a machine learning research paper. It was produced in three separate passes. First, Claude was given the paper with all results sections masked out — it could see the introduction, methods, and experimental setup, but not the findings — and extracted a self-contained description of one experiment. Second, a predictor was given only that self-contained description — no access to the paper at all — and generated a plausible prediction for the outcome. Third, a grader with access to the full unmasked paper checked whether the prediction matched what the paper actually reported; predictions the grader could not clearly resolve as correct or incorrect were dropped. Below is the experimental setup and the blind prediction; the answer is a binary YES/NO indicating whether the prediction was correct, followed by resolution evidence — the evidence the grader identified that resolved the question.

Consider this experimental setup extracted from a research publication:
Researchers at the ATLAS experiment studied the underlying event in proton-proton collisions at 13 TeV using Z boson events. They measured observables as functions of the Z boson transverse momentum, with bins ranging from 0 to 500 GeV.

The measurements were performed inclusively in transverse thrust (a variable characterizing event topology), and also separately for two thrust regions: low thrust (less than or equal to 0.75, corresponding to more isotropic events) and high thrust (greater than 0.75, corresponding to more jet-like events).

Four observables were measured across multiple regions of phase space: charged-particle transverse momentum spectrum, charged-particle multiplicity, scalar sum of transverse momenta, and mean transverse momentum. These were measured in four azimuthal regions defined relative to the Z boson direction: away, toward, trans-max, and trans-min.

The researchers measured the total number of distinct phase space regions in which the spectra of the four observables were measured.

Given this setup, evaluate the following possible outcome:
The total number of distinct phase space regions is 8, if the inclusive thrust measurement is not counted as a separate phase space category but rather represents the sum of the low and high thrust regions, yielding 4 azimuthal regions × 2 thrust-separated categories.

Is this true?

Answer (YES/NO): NO